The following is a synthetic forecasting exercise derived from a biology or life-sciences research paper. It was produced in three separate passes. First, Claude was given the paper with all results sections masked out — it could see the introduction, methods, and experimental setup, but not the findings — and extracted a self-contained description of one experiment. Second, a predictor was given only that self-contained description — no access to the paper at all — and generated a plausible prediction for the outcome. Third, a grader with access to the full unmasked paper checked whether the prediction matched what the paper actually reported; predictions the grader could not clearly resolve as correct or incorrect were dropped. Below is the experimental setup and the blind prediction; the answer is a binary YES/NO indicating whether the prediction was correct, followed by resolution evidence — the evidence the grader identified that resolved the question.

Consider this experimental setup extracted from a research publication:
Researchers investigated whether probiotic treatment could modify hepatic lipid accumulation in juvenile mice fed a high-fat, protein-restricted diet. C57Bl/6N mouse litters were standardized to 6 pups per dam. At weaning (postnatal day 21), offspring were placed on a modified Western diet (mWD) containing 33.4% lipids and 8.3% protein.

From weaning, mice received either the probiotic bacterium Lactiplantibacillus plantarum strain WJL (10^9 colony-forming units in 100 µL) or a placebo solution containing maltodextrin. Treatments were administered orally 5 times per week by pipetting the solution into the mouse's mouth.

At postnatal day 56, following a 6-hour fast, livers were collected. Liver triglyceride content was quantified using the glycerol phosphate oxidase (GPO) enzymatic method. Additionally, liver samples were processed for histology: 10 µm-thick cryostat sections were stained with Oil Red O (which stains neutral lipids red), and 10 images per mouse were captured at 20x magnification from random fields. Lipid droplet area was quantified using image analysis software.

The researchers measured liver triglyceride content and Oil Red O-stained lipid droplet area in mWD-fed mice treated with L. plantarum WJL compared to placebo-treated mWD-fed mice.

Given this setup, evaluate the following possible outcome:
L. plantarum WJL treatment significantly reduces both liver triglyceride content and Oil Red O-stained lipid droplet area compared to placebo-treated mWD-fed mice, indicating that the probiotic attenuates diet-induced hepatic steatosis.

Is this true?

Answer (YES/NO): NO